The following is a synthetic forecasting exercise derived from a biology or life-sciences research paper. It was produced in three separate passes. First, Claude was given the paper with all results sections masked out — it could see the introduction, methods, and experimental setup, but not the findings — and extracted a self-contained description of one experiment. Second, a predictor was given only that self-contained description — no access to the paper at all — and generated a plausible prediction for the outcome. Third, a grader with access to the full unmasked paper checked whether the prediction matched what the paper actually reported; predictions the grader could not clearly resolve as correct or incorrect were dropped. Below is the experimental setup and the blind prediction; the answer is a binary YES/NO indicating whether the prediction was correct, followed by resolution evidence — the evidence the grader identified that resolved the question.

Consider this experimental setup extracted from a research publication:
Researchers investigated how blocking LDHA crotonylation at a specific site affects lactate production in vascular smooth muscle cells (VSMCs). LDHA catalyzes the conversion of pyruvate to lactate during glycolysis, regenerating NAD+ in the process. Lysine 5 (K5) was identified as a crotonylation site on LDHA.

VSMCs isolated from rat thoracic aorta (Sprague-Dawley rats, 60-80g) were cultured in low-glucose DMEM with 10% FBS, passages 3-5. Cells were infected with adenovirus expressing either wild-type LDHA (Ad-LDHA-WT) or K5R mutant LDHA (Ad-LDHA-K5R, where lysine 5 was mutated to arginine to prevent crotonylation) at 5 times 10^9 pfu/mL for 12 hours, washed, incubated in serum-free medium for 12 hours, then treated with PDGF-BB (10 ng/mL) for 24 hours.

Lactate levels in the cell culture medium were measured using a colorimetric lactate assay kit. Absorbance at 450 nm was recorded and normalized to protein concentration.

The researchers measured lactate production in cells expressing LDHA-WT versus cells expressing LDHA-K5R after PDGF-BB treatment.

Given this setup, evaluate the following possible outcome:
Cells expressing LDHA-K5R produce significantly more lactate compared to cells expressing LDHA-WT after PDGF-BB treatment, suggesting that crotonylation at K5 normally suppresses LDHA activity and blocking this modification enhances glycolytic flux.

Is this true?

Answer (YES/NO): NO